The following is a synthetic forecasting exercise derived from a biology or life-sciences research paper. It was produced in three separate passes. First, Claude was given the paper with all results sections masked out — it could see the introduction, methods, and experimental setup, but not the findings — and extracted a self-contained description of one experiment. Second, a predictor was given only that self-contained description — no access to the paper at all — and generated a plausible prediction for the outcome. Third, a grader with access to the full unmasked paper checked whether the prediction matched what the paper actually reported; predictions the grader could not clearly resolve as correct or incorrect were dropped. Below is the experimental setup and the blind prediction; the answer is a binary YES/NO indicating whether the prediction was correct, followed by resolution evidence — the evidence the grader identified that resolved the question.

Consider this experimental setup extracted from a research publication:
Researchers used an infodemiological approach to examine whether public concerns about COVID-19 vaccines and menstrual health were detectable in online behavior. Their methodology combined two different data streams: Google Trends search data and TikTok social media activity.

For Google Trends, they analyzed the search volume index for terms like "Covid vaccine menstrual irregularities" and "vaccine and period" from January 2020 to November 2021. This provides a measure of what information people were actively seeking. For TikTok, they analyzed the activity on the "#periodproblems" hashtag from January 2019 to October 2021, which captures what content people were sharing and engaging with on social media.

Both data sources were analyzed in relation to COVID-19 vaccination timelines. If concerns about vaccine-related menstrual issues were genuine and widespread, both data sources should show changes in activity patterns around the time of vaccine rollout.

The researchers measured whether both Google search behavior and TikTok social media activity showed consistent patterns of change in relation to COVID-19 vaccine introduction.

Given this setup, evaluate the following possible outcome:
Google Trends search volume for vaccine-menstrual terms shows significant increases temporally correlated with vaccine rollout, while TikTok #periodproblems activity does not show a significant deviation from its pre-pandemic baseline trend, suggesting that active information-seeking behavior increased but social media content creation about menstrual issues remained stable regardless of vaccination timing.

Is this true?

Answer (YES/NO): NO